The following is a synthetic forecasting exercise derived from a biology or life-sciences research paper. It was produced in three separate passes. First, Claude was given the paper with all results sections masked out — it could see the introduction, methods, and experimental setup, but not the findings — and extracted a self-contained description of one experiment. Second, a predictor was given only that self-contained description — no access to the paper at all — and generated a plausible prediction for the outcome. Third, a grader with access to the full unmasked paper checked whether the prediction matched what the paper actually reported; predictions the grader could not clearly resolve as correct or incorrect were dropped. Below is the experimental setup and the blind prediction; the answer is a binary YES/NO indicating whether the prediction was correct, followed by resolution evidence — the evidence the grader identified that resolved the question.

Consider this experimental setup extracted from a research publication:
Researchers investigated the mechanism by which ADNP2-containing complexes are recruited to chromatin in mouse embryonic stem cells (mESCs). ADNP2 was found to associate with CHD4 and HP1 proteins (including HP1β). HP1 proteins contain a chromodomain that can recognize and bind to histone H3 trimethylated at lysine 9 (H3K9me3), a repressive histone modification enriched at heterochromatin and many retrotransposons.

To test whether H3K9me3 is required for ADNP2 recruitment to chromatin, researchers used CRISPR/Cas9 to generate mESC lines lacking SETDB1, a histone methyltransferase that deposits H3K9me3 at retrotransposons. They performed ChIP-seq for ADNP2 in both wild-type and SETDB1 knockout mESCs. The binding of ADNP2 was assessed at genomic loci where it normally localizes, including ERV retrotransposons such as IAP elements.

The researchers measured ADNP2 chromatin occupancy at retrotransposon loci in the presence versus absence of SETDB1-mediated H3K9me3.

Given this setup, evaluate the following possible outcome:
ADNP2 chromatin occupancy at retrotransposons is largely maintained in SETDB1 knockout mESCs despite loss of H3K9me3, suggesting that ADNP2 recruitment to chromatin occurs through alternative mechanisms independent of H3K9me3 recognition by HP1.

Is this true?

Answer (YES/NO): NO